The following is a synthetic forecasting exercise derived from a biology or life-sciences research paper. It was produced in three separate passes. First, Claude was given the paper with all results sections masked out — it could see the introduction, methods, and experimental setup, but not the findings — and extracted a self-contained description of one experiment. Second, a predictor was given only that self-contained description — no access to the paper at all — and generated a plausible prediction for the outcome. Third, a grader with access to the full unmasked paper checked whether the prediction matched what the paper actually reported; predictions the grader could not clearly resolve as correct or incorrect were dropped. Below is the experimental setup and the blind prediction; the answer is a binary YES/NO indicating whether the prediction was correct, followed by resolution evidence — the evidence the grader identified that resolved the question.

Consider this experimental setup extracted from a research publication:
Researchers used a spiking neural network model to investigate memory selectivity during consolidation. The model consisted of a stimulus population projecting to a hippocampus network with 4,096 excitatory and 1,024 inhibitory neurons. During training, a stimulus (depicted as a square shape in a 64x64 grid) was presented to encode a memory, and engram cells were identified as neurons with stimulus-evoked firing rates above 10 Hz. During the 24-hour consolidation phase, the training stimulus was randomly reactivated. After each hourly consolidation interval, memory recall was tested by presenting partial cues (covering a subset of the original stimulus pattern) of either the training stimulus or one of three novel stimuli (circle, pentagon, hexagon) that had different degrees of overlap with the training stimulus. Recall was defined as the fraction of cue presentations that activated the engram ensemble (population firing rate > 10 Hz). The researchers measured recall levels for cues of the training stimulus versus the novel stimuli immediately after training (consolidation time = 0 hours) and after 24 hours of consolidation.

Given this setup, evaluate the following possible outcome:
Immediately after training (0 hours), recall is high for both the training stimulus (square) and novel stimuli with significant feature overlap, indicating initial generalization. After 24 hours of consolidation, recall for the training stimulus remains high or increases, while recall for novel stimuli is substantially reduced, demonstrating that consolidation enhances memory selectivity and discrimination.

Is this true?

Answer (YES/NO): YES